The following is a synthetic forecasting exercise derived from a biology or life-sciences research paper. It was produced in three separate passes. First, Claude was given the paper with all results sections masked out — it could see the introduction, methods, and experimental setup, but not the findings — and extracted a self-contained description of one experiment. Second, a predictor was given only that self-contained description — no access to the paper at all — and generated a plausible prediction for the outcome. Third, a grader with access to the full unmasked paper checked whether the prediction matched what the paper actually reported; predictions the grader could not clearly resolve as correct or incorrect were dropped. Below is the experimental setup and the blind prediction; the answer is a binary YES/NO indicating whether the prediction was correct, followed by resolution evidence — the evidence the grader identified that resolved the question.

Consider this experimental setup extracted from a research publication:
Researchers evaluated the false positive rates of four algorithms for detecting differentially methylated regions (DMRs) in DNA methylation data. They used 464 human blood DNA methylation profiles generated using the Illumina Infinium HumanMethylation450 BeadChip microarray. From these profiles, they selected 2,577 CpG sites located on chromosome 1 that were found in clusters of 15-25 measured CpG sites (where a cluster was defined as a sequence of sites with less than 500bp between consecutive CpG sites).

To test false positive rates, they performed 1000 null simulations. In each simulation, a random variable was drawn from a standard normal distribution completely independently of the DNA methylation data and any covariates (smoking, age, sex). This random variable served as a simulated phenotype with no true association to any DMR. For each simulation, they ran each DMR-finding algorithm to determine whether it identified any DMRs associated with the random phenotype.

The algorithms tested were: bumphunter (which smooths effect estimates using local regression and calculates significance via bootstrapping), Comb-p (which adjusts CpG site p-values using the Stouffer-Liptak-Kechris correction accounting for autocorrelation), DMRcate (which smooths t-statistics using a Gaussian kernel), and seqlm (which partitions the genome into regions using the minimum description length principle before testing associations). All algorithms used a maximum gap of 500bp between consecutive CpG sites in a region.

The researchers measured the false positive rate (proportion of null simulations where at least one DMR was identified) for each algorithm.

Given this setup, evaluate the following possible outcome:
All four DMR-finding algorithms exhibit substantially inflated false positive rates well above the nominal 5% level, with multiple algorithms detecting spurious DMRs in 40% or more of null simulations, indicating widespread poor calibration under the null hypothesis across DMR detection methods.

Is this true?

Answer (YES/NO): NO